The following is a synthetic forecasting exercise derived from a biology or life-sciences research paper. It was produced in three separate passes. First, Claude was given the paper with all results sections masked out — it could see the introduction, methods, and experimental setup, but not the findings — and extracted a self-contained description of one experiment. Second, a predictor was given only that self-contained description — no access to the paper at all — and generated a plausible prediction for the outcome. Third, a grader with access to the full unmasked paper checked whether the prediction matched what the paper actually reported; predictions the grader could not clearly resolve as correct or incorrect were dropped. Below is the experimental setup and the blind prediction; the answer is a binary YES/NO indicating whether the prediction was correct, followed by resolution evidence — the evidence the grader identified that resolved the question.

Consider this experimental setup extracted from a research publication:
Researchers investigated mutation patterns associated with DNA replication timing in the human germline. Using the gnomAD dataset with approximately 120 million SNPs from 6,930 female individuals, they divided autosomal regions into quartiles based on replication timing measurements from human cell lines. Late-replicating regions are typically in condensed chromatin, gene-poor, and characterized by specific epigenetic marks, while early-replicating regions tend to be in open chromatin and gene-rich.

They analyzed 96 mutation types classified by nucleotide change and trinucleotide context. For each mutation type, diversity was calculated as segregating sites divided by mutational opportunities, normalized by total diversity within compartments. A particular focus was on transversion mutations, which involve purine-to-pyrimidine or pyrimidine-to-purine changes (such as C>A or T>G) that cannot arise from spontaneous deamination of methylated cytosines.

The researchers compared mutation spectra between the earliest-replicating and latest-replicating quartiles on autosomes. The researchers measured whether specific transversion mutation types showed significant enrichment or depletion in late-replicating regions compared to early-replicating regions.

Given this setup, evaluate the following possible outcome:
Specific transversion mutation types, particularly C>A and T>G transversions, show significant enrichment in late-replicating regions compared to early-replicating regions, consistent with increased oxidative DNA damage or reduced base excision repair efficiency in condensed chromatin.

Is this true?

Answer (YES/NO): NO